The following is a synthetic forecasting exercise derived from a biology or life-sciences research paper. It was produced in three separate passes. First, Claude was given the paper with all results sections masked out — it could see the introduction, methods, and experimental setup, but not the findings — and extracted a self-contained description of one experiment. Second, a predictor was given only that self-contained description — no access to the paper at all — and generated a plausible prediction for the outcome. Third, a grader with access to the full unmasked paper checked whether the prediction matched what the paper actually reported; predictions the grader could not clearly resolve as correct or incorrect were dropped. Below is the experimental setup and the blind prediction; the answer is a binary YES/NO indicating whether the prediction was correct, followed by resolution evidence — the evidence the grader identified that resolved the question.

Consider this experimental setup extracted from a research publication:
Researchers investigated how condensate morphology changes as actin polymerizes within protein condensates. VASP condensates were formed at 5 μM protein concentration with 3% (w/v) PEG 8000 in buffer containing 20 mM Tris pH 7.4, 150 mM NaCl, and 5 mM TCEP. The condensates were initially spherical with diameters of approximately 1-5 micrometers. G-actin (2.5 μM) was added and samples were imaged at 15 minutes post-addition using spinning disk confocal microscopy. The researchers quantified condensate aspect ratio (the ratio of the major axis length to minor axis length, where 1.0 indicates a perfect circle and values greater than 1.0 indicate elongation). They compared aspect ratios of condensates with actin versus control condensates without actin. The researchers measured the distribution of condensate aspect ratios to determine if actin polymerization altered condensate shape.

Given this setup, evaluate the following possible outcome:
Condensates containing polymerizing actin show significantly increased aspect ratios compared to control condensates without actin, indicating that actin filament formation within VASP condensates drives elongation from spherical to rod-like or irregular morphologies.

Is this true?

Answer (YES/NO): YES